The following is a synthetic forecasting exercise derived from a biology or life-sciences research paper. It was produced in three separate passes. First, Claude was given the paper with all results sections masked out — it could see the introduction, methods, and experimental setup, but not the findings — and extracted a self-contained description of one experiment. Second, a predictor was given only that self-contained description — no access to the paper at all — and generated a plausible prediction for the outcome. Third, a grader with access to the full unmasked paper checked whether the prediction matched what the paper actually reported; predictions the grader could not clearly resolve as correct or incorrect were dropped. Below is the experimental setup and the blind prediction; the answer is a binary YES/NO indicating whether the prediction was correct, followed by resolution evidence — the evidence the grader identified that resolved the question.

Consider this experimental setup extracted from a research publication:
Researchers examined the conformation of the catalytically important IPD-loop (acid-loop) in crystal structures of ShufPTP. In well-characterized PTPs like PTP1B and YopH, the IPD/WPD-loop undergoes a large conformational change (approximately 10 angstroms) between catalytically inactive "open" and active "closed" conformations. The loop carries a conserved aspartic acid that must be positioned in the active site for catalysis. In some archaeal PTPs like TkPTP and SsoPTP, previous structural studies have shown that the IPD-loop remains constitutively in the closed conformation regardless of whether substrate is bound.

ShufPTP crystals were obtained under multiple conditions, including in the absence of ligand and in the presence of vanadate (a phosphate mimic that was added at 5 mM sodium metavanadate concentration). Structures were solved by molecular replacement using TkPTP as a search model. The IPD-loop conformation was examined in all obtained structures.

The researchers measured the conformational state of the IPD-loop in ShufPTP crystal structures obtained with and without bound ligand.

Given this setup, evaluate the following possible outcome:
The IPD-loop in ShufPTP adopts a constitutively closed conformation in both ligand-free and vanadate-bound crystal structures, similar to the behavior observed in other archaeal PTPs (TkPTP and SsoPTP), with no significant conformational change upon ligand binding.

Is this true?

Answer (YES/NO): YES